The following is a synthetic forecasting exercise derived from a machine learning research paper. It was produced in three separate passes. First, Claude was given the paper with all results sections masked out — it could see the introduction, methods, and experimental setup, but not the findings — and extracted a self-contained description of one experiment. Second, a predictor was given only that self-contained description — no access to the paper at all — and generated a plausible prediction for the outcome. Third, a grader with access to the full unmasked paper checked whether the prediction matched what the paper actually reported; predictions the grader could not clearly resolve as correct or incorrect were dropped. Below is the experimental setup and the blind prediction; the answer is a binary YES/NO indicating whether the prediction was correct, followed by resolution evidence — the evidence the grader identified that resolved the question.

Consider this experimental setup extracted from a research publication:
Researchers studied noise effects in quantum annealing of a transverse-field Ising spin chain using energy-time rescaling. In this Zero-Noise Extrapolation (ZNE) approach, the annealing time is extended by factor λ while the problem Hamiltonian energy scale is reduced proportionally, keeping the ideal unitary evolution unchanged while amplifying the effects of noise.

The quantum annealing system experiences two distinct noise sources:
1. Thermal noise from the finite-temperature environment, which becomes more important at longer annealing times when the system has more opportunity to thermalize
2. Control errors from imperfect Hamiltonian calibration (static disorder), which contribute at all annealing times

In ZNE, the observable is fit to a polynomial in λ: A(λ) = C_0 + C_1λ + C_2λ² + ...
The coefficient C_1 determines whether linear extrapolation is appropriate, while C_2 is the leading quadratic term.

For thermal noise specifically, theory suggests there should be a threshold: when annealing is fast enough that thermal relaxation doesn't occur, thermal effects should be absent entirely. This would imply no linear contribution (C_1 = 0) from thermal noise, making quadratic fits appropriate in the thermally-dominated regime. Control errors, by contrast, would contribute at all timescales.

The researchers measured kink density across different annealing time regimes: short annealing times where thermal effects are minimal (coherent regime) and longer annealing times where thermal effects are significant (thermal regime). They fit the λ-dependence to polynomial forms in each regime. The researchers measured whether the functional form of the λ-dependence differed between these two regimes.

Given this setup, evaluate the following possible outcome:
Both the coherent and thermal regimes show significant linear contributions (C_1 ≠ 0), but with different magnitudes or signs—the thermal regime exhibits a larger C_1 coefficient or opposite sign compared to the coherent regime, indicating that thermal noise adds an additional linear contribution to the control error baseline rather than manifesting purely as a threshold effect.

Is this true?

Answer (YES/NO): NO